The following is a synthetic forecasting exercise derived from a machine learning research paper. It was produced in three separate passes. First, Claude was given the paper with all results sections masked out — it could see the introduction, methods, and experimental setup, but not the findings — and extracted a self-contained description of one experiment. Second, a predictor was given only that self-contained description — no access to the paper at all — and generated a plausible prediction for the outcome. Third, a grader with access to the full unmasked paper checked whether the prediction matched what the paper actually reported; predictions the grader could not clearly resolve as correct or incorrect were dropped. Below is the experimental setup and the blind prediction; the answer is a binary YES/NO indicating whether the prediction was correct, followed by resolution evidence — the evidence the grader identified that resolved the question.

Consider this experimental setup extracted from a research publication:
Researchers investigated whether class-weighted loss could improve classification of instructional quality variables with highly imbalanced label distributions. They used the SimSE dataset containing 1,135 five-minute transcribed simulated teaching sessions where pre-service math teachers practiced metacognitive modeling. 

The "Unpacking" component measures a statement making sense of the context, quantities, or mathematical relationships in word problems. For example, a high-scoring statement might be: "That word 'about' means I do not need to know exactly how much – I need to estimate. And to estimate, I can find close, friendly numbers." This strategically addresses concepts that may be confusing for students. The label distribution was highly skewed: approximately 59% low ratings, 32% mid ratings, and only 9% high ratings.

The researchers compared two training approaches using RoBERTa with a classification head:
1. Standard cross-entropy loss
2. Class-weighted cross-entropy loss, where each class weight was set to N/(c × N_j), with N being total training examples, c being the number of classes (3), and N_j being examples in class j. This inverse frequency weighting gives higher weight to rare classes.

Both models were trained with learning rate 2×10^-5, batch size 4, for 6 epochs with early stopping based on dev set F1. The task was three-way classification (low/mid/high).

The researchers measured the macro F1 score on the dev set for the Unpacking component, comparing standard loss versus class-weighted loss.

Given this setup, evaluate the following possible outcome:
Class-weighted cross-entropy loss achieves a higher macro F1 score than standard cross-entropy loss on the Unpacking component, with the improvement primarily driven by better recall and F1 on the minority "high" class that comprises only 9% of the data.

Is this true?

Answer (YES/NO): NO